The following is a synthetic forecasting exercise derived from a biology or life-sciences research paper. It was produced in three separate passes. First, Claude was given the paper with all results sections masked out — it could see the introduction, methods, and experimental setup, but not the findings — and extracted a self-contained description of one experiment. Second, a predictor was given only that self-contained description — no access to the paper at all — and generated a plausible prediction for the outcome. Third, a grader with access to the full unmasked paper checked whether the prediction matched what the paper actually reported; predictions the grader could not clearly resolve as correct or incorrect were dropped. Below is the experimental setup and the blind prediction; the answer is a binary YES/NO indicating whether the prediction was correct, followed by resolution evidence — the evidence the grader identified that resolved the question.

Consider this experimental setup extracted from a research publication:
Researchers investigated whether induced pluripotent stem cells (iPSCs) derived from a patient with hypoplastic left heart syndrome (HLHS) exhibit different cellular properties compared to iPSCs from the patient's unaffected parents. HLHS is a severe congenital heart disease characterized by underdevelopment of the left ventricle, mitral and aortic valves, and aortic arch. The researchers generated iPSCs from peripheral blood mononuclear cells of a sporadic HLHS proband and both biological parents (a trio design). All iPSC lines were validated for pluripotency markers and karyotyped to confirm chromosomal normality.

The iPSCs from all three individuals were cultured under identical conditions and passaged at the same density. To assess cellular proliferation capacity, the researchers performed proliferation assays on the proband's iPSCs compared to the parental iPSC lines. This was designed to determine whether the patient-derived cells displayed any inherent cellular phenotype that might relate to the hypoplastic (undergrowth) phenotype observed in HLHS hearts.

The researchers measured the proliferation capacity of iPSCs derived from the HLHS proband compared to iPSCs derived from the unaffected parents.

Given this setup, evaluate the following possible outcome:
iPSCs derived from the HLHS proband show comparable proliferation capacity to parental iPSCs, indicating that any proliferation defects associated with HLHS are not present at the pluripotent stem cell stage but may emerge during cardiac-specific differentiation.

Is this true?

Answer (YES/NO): NO